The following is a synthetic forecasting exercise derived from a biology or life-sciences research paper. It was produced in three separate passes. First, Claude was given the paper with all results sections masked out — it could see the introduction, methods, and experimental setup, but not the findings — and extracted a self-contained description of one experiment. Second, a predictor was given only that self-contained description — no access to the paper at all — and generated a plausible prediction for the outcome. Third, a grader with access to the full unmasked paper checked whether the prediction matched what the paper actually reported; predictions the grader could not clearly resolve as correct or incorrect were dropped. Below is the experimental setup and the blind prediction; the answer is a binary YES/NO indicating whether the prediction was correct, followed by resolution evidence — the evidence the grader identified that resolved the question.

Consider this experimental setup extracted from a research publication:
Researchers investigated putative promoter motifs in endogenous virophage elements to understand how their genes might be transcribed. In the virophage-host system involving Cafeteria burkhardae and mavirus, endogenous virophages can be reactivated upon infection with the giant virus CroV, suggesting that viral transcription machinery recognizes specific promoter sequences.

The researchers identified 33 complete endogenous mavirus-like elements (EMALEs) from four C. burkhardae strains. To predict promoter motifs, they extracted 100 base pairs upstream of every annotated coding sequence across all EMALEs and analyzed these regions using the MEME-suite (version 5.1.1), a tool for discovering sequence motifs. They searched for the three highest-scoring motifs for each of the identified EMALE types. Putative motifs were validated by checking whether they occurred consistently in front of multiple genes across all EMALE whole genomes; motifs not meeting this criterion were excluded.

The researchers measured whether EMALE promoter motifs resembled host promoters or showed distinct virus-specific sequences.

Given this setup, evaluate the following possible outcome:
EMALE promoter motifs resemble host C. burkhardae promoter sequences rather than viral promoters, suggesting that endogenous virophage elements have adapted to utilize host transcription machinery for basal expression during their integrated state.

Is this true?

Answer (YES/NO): NO